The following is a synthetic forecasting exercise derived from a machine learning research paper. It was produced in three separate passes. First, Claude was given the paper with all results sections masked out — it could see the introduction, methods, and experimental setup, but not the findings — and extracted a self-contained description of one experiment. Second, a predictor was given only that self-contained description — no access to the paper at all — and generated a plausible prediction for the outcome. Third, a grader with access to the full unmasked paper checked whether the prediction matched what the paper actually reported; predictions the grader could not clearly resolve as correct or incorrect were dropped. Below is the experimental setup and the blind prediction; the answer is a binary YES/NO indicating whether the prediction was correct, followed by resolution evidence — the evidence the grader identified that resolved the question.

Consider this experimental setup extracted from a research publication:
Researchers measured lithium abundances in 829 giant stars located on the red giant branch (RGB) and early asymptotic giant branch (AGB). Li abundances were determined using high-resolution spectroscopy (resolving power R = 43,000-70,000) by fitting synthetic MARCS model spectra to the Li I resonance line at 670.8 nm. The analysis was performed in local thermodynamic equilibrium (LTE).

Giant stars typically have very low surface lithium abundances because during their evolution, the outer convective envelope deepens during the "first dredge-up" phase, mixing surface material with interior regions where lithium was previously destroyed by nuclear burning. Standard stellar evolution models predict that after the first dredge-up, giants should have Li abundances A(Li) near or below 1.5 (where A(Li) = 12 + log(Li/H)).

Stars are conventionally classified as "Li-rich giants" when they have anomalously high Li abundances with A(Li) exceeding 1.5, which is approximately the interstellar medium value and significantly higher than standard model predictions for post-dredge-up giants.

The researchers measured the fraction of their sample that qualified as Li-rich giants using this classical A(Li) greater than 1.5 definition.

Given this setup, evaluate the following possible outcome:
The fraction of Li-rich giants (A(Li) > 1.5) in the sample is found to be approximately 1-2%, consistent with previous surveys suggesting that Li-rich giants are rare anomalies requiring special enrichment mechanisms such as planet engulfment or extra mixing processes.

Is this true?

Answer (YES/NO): YES